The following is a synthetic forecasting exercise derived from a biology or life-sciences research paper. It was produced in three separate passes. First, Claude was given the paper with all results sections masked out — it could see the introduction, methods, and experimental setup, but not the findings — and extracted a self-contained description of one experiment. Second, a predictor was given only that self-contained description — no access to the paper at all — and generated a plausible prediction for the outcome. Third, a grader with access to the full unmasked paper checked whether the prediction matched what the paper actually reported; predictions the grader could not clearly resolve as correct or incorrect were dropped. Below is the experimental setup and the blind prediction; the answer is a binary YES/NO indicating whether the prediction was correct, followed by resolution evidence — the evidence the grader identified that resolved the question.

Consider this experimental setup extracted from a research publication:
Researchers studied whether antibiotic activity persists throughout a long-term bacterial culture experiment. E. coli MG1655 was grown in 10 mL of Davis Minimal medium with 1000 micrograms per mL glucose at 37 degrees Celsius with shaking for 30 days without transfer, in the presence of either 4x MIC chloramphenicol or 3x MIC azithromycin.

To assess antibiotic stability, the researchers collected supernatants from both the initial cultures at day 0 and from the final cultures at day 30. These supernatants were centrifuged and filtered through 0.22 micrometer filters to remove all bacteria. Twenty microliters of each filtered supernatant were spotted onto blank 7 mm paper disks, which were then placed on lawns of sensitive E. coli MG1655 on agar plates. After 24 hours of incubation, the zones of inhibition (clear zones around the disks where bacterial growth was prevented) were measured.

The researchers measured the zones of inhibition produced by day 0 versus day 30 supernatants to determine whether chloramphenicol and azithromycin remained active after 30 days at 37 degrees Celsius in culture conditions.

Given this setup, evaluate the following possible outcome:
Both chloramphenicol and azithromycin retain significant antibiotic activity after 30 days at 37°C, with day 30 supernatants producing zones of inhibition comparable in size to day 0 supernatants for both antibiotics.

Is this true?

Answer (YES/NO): YES